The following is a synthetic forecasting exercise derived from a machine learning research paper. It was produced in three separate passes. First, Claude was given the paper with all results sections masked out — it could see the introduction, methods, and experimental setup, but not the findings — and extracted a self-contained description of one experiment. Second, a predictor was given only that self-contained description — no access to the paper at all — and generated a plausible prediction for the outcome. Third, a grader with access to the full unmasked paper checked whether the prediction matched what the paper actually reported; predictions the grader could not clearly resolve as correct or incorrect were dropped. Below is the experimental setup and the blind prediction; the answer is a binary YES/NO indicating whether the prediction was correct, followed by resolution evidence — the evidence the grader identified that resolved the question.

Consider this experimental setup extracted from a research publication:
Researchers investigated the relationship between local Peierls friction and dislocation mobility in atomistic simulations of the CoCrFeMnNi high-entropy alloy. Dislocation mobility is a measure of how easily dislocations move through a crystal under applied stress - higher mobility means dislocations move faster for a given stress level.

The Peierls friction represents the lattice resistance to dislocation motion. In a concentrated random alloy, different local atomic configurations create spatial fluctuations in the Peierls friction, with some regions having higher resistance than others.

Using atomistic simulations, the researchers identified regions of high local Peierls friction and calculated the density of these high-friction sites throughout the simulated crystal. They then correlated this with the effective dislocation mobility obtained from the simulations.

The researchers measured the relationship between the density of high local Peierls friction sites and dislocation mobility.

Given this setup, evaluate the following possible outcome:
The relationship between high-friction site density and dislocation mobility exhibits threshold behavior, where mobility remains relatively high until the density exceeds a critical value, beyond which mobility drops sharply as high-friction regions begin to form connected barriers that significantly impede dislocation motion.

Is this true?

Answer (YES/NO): NO